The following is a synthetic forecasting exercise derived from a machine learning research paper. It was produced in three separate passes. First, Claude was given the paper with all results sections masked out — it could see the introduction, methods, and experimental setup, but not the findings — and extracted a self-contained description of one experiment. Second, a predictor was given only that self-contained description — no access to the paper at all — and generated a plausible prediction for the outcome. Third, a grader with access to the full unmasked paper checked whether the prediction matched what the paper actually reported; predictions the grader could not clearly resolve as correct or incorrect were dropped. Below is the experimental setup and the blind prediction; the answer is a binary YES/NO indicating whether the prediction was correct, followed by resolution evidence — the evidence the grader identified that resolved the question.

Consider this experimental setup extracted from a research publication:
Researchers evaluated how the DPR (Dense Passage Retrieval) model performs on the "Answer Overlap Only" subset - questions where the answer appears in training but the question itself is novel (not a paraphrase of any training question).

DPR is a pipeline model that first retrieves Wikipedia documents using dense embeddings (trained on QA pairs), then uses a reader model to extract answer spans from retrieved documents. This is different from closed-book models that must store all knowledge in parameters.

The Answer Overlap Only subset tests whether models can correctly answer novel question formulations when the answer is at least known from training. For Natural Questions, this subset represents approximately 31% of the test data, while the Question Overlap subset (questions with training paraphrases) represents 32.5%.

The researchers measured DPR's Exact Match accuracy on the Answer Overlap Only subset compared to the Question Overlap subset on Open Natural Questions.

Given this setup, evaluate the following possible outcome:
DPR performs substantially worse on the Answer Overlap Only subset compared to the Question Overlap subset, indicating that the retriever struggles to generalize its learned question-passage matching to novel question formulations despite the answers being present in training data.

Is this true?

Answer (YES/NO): YES